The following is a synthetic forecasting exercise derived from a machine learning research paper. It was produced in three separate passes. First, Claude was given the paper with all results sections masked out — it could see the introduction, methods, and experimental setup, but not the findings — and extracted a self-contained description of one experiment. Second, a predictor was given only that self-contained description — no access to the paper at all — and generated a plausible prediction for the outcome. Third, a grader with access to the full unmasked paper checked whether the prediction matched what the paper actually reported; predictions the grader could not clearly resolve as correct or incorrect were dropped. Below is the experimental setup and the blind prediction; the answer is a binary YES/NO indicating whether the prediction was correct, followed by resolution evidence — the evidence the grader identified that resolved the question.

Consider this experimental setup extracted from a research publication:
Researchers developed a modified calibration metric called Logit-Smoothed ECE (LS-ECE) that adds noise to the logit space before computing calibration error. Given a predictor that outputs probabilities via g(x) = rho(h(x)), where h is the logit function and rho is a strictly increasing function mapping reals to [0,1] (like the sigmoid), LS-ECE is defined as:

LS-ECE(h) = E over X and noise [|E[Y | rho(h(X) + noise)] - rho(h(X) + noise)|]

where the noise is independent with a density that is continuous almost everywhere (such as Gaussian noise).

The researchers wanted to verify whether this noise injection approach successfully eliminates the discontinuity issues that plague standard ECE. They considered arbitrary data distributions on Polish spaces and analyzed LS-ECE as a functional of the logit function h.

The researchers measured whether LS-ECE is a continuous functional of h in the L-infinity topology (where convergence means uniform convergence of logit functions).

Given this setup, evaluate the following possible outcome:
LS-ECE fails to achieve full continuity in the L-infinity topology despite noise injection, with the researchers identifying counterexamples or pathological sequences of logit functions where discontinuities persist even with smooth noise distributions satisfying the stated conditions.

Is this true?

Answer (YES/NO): NO